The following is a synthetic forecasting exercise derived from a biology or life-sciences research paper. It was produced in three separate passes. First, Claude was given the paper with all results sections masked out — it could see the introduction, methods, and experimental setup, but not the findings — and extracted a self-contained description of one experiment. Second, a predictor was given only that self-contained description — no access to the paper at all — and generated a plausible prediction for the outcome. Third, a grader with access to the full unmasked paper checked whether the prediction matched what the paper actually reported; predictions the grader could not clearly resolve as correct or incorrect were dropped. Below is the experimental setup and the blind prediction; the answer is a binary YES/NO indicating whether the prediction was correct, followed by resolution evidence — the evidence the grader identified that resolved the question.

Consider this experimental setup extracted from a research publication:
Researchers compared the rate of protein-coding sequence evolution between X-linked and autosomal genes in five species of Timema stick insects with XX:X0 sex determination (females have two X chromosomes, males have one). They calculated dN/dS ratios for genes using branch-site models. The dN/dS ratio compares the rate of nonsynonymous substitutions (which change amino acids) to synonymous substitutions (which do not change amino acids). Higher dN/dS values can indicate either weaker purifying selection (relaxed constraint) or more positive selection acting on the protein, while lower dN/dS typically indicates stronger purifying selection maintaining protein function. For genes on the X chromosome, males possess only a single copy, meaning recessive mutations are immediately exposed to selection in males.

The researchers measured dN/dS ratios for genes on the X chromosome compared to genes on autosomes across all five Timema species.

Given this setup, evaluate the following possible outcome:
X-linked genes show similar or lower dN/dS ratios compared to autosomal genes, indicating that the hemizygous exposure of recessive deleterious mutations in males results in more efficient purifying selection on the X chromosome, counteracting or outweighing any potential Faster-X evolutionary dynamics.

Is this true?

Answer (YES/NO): NO